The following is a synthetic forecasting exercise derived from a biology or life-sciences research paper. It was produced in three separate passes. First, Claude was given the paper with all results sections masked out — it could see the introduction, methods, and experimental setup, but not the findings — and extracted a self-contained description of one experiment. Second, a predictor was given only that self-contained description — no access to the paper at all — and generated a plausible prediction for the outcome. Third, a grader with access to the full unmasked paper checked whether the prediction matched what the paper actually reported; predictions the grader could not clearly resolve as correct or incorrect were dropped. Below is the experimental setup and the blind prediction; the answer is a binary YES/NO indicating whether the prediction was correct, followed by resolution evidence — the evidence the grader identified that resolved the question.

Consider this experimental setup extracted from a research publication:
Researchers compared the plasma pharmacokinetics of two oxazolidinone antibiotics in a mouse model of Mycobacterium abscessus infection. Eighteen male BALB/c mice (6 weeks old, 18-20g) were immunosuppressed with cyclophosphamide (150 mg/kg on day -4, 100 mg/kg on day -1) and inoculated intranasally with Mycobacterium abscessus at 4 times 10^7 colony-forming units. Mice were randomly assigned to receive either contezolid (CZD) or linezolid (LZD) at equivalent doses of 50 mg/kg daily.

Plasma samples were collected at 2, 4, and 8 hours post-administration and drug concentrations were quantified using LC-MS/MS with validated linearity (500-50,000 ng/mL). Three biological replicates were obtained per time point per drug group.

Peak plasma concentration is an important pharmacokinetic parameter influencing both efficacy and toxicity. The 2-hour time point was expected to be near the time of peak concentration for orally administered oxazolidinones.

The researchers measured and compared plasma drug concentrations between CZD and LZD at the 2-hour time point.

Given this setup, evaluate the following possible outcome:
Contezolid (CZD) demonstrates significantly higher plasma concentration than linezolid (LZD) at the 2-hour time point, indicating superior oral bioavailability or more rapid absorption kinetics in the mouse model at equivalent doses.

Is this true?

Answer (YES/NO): YES